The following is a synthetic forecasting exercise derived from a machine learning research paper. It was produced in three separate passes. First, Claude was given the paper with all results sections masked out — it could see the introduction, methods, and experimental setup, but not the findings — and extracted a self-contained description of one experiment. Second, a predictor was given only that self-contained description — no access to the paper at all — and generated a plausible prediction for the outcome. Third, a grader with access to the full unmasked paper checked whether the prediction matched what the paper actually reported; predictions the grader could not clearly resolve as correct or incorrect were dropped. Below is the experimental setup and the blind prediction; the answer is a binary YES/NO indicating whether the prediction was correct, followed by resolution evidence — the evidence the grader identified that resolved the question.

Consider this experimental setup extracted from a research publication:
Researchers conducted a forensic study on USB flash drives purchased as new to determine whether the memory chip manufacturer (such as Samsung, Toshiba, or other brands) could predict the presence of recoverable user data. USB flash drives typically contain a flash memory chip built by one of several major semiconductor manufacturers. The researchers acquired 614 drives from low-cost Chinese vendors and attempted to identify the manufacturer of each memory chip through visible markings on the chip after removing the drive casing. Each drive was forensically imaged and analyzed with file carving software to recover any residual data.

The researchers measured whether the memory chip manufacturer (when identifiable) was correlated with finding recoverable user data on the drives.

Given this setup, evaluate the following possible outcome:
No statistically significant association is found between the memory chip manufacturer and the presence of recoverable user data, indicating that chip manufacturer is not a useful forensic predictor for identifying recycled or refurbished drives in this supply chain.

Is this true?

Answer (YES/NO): NO